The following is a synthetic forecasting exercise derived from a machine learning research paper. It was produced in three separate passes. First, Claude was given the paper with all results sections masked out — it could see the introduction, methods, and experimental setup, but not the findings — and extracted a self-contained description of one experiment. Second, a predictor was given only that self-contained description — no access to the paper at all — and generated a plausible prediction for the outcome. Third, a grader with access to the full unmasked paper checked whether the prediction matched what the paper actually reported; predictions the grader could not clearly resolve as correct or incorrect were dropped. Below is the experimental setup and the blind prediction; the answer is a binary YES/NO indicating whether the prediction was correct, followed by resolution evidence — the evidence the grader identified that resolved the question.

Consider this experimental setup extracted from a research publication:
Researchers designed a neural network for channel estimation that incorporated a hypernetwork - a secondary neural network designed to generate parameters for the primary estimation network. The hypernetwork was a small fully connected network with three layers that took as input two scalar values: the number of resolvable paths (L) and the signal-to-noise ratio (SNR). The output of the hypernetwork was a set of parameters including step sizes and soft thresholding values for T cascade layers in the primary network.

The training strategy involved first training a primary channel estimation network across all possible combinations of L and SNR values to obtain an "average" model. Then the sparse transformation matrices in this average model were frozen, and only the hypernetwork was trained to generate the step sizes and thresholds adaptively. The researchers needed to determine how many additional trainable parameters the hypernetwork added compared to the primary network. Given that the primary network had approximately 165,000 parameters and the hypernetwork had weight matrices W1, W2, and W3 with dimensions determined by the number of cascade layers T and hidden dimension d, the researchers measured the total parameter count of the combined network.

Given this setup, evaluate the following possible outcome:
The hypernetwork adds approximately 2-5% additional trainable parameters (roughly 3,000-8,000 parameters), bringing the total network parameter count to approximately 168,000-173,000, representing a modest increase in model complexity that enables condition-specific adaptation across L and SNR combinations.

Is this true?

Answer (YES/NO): NO